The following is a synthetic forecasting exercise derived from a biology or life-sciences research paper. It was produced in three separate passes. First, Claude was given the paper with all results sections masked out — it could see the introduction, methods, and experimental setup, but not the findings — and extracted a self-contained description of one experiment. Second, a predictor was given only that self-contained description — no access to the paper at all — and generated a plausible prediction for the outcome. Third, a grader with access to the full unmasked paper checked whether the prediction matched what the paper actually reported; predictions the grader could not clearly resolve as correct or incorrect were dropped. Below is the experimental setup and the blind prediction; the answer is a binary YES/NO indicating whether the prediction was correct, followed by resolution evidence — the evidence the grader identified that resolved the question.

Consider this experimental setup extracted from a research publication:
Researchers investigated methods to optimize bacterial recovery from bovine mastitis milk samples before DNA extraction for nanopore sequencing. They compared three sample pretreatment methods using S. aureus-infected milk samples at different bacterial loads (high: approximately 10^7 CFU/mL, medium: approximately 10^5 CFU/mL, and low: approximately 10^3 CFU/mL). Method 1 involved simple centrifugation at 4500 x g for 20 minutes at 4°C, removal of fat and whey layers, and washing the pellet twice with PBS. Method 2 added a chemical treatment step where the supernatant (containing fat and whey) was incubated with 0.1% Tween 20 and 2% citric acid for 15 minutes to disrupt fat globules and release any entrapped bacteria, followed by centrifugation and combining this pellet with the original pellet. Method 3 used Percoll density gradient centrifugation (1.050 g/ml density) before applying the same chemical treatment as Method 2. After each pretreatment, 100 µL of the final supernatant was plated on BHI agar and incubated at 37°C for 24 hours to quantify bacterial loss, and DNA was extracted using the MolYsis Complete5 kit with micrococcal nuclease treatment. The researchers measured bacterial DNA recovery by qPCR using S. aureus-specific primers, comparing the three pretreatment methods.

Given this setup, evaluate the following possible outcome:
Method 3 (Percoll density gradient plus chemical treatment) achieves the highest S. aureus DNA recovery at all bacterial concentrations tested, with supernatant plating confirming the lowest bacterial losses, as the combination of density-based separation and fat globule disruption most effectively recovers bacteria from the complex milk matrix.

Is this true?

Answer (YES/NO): NO